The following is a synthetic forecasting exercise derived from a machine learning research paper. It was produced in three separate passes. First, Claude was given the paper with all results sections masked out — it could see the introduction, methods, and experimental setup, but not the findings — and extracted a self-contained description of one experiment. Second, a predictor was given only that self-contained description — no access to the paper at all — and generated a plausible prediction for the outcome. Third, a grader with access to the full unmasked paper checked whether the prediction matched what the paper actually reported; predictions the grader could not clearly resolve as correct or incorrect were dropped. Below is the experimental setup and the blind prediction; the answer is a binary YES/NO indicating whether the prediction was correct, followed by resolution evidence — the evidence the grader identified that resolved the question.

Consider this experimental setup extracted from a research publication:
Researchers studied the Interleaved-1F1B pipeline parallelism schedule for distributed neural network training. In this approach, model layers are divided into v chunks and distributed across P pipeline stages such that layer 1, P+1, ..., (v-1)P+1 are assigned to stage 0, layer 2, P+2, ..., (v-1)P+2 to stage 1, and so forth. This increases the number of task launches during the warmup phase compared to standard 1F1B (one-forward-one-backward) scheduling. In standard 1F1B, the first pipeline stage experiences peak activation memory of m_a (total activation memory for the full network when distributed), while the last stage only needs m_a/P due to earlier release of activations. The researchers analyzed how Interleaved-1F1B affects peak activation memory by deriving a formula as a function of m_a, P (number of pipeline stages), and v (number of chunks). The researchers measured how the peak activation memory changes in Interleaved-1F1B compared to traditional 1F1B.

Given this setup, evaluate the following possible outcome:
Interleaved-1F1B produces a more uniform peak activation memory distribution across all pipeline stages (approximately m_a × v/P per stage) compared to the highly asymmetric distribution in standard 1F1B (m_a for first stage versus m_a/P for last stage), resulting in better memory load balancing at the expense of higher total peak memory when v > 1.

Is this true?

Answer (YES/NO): NO